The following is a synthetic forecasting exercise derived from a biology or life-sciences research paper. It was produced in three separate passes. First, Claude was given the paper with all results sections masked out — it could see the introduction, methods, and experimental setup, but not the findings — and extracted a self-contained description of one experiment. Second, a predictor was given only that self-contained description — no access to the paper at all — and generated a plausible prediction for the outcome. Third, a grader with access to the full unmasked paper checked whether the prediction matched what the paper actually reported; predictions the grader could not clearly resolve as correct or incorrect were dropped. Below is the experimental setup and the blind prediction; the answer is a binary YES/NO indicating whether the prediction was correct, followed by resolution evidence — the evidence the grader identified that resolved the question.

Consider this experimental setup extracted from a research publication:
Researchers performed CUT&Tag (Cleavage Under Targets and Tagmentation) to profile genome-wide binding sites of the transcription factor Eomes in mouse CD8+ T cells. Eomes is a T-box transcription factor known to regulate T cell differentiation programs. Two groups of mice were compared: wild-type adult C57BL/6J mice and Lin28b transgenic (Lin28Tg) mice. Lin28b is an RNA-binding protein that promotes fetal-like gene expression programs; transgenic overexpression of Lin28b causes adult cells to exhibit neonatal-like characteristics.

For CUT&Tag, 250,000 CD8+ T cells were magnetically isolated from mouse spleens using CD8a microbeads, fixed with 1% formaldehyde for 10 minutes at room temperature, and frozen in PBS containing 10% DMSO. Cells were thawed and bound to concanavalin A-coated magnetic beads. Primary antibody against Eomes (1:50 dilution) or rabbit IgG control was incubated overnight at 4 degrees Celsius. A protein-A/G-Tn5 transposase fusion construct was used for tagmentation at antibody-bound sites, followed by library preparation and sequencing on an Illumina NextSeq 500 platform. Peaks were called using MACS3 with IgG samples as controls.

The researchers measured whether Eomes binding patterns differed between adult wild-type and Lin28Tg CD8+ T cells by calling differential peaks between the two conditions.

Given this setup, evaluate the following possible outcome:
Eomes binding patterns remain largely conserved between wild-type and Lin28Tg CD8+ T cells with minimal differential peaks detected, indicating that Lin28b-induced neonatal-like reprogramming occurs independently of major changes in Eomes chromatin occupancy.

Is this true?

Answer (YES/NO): NO